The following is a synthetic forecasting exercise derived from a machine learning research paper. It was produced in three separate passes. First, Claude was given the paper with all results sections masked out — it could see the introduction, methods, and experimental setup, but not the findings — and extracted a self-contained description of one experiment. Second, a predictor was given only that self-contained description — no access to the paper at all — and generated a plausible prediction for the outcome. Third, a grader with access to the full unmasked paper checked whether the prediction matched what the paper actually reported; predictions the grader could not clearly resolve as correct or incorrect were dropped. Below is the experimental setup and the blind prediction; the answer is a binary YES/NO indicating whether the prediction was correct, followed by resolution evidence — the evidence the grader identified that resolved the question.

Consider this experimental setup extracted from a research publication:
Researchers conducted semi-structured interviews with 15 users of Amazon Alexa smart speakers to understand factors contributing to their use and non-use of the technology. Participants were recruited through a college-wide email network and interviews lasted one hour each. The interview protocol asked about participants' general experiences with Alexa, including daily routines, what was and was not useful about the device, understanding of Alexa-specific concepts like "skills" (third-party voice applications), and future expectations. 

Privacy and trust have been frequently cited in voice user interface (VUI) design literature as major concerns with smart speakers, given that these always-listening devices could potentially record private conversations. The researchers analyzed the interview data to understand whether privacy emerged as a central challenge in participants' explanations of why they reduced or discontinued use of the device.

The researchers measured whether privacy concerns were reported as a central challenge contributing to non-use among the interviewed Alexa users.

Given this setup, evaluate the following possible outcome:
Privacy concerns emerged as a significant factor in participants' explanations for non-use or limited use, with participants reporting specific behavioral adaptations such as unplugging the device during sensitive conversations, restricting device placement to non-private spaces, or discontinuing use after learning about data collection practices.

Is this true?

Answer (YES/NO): NO